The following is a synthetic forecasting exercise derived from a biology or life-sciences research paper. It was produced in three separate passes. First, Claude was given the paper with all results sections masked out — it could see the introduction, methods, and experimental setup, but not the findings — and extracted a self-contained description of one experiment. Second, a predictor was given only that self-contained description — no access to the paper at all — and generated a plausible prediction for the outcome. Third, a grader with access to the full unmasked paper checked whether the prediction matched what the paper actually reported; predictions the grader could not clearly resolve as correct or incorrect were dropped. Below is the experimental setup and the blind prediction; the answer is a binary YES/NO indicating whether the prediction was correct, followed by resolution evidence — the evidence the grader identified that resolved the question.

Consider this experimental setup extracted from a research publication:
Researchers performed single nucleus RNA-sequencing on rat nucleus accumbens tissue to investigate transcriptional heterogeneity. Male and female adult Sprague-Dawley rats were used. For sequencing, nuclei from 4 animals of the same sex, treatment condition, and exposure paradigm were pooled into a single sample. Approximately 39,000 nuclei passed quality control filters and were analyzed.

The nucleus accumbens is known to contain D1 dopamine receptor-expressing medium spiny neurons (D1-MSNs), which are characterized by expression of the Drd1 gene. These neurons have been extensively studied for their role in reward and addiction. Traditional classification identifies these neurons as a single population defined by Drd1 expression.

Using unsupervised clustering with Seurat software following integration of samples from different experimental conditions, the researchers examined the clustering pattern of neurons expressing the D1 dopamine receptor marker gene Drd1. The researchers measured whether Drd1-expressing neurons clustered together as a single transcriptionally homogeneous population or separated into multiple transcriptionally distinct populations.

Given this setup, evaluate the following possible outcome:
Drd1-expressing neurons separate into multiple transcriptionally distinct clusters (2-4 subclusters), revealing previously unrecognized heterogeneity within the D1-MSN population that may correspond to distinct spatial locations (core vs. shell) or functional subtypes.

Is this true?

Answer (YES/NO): YES